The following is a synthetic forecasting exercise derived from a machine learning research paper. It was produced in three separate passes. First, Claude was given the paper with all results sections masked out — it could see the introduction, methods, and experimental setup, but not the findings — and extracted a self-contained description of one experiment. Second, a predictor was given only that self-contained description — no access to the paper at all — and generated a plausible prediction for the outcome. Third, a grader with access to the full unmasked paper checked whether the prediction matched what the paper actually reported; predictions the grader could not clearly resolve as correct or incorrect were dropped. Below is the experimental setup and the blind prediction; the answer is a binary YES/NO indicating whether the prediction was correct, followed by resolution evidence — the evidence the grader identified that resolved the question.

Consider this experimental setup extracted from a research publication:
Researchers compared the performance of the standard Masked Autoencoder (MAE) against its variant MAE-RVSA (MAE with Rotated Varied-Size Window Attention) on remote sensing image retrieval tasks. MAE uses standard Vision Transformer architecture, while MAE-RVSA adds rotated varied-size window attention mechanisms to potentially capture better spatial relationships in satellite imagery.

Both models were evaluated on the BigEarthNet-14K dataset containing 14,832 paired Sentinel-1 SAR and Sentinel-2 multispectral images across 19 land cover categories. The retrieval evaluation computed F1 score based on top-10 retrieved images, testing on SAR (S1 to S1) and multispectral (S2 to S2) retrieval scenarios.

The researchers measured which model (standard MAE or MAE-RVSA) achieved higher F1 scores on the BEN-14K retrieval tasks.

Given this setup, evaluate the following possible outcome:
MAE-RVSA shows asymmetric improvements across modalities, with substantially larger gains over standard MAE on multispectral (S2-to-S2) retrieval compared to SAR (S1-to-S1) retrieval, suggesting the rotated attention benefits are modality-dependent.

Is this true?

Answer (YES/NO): NO